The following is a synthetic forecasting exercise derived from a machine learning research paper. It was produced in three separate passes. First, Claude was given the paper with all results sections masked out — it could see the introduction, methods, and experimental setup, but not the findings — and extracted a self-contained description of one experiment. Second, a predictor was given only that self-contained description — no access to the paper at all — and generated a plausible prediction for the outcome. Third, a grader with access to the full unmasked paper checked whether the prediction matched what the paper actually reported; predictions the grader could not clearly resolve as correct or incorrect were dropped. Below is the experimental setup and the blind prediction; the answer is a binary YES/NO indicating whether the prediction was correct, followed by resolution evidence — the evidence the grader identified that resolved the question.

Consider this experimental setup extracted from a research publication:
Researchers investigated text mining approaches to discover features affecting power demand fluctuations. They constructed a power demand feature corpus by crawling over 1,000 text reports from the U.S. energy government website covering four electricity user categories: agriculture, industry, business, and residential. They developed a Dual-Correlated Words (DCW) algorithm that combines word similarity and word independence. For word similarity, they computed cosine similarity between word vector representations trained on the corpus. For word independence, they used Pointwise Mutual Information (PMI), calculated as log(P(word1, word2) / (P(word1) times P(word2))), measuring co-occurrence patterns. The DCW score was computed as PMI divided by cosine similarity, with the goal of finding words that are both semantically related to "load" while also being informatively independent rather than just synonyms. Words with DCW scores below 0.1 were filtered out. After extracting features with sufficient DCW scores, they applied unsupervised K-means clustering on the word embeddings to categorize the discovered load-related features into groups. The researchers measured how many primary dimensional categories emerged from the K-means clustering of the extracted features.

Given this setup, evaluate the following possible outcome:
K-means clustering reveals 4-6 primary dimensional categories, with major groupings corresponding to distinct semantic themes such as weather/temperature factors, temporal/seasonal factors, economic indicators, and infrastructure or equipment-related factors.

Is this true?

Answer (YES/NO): NO